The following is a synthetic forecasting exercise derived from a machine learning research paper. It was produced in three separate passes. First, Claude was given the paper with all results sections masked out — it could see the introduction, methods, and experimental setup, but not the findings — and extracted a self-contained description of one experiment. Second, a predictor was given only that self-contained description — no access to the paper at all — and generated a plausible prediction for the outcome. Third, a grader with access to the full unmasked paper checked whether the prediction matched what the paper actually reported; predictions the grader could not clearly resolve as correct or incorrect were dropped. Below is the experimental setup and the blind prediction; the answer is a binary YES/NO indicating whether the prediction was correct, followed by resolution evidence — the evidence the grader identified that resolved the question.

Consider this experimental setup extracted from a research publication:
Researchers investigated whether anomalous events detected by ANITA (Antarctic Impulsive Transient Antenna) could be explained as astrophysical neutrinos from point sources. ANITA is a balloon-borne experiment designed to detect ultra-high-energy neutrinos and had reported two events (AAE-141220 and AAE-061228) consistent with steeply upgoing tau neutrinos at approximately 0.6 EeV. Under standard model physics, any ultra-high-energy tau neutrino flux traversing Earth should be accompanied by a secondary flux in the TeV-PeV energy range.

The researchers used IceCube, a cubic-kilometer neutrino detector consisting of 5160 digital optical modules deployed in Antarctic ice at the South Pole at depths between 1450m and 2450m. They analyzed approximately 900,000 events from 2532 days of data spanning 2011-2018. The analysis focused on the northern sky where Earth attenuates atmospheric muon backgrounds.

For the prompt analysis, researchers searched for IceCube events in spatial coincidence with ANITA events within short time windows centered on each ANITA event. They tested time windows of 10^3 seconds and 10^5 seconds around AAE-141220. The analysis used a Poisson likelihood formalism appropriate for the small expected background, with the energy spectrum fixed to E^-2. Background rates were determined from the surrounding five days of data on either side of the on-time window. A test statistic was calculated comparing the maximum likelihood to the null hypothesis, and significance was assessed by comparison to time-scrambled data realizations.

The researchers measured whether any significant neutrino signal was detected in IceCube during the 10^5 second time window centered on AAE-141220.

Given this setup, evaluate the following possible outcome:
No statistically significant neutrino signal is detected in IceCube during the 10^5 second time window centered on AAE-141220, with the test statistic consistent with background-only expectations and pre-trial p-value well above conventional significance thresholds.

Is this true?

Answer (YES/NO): YES